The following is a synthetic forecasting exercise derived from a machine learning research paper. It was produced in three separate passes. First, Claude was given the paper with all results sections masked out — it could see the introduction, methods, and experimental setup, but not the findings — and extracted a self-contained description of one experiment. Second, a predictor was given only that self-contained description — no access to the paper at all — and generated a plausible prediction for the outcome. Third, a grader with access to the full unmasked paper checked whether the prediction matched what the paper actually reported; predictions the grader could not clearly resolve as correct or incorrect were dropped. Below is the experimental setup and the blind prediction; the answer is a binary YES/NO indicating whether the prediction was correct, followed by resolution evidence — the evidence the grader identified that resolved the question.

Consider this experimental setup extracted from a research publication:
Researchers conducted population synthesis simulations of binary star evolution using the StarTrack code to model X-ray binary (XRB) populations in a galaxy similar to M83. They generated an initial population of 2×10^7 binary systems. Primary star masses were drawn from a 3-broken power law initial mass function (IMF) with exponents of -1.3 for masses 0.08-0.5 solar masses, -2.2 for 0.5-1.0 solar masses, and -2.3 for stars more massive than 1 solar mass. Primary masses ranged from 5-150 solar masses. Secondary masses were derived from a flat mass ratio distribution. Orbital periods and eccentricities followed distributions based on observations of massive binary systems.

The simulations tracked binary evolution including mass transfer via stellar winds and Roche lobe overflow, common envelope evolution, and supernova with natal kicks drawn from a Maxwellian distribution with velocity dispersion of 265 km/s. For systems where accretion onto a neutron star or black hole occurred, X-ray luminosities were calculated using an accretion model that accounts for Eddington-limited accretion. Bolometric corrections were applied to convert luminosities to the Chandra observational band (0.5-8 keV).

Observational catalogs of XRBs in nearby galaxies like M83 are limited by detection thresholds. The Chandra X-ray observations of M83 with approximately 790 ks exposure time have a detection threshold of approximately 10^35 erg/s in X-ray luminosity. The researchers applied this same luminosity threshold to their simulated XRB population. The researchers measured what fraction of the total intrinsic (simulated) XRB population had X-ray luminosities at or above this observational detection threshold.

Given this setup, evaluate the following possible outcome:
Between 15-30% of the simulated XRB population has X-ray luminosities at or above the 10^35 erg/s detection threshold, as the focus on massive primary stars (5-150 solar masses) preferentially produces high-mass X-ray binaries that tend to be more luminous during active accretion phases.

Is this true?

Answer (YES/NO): YES